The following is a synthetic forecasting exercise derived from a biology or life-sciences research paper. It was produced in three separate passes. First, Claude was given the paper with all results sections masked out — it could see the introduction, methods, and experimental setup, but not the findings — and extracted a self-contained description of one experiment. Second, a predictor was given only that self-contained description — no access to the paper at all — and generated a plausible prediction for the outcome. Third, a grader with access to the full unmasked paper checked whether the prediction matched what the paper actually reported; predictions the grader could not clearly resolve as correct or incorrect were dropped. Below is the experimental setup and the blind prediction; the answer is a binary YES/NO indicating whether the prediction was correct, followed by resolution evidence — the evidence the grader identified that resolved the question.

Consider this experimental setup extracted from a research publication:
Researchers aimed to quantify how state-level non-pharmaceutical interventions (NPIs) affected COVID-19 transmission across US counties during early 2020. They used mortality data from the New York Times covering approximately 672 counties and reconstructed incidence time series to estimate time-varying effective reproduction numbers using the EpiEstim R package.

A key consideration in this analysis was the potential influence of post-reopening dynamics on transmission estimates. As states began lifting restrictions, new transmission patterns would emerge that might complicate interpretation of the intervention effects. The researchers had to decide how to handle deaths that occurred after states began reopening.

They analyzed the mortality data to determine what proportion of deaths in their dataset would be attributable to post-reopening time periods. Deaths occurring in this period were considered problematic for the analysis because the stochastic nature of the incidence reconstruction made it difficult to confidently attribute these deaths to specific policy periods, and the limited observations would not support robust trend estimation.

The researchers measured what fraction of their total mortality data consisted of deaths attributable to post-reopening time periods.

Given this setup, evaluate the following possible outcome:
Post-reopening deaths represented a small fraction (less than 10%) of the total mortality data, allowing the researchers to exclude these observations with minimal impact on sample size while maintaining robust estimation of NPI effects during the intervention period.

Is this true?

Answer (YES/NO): YES